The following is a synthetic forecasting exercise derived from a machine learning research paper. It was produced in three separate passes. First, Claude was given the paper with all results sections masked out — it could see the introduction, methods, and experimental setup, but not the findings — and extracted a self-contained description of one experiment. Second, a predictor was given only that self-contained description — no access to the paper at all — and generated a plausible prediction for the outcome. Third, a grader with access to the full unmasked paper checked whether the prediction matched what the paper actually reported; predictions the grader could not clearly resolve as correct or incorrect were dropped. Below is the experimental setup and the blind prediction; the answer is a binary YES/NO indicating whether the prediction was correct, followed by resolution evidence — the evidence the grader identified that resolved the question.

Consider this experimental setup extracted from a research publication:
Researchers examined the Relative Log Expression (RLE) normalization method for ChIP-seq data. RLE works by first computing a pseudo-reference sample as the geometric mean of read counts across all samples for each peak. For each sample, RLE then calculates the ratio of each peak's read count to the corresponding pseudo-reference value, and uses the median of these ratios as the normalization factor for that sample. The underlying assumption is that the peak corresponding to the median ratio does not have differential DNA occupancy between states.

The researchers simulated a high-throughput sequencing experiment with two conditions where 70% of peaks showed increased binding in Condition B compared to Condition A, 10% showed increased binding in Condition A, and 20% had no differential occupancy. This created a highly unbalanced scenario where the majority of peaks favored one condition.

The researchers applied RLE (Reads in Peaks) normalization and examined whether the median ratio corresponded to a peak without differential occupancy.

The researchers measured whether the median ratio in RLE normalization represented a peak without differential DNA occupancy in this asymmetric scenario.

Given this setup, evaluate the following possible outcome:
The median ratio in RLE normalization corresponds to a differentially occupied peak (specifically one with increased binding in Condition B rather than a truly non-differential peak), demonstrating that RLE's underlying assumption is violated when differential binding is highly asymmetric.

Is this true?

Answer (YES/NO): YES